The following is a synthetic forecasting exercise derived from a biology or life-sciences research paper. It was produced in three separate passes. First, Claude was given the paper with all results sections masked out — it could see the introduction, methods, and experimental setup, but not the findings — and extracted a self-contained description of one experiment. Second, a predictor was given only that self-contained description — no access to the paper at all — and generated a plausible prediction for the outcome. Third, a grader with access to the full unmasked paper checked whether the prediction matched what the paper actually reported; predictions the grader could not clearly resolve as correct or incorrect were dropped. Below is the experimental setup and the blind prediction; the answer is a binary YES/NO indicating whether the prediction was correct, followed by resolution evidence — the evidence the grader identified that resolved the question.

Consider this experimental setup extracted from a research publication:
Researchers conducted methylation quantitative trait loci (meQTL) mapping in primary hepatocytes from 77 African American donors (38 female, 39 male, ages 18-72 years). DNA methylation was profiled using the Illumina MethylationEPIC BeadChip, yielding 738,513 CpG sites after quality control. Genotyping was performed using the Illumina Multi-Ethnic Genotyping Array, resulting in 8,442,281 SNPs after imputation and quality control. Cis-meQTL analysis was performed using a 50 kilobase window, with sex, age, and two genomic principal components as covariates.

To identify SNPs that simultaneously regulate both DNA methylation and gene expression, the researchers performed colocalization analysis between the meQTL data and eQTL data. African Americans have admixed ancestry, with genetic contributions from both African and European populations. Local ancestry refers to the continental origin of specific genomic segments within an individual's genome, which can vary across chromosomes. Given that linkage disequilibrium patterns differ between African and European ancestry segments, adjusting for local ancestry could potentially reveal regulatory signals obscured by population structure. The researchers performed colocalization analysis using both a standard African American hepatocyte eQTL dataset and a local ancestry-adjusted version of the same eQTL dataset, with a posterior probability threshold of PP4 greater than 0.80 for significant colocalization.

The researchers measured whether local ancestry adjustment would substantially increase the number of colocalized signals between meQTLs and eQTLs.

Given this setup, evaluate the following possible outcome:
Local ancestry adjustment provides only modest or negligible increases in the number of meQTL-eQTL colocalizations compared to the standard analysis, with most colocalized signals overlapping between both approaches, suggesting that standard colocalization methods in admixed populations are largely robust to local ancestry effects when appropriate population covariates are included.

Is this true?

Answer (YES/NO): YES